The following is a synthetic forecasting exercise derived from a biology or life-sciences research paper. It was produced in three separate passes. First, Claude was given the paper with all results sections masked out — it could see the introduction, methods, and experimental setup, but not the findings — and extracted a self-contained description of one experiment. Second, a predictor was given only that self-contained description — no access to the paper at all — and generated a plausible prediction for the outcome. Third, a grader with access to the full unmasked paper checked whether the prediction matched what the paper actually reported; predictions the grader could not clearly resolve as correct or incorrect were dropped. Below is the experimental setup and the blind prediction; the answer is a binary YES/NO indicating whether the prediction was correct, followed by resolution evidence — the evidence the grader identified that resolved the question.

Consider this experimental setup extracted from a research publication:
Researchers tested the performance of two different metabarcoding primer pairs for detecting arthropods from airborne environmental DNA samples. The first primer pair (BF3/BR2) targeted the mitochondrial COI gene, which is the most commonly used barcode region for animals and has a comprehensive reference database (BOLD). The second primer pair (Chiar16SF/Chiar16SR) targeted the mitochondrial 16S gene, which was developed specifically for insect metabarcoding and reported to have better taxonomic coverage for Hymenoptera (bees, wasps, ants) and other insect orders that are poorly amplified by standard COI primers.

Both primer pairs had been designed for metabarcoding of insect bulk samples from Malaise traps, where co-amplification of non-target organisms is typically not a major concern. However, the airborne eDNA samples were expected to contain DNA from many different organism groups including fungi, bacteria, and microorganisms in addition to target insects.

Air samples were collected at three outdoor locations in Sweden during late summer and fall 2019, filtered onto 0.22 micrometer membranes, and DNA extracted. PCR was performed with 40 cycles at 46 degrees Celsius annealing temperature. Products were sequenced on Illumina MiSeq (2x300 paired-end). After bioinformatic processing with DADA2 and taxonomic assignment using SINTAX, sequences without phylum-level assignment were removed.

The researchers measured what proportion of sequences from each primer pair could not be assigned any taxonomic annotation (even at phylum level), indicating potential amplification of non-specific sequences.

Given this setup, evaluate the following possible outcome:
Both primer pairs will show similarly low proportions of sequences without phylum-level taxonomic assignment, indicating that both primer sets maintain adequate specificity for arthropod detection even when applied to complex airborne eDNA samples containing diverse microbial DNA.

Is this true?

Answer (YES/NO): NO